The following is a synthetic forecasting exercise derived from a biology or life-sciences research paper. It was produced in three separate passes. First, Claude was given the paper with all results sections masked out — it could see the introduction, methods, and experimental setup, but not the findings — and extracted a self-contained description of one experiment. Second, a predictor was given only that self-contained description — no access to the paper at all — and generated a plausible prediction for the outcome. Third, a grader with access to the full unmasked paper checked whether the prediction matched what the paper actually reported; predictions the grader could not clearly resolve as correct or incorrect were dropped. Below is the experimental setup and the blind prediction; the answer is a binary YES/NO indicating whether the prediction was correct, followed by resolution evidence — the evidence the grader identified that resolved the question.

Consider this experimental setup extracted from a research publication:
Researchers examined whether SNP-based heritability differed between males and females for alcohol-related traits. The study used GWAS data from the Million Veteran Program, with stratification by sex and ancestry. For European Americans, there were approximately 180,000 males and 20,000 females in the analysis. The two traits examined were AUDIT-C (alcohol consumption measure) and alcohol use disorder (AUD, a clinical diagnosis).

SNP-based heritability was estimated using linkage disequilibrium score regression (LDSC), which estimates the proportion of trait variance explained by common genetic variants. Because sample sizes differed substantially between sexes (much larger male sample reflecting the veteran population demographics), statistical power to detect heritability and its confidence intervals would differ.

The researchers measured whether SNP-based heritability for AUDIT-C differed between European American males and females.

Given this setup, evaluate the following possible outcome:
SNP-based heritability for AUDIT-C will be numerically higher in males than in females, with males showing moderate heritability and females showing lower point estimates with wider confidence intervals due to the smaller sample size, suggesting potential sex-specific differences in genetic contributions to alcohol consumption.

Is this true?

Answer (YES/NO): NO